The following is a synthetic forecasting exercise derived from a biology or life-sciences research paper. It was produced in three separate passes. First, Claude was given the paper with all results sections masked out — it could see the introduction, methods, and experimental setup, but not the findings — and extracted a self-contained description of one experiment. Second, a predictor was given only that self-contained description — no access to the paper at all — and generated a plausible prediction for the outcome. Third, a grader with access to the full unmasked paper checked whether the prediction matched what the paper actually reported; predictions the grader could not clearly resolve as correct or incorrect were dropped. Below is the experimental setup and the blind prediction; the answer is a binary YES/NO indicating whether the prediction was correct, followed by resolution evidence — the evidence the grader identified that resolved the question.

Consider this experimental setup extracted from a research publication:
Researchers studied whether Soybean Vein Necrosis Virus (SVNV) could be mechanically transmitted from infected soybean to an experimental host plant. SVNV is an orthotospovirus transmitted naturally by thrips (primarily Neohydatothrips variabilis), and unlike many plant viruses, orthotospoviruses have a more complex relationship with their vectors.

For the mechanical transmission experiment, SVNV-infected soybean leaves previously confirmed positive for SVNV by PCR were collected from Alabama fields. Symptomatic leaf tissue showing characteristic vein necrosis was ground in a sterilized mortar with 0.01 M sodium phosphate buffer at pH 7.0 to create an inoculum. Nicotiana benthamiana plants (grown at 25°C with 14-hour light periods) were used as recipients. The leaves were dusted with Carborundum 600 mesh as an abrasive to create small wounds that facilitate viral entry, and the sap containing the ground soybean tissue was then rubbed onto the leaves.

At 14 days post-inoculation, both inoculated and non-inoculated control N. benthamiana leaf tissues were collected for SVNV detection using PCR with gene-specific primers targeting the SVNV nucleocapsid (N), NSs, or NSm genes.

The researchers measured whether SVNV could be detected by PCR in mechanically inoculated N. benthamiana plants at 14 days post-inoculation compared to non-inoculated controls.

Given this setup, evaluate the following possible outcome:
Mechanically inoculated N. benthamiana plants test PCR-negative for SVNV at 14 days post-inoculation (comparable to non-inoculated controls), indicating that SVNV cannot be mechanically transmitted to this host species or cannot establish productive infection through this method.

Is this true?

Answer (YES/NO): NO